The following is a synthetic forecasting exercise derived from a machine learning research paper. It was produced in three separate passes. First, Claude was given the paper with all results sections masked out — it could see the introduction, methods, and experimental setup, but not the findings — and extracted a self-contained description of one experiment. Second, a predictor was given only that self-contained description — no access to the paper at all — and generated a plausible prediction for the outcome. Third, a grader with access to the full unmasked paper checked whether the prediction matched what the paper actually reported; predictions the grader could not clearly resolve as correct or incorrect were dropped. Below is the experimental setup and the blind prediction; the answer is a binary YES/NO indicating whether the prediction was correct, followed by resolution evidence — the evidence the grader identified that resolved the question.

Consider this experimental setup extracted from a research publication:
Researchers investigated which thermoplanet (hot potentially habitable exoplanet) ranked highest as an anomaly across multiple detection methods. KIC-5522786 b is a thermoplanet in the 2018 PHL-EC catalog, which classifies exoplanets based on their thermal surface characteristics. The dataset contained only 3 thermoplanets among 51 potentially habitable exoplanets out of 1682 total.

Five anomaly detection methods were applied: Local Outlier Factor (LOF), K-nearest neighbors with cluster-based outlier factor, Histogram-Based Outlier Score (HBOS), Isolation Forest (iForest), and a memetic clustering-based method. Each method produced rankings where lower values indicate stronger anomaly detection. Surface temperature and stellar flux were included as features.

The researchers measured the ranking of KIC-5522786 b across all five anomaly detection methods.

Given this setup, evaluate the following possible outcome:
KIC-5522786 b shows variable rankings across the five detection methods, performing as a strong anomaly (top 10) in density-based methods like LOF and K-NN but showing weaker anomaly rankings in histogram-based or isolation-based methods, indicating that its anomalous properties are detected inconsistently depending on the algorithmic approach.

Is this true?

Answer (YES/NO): NO